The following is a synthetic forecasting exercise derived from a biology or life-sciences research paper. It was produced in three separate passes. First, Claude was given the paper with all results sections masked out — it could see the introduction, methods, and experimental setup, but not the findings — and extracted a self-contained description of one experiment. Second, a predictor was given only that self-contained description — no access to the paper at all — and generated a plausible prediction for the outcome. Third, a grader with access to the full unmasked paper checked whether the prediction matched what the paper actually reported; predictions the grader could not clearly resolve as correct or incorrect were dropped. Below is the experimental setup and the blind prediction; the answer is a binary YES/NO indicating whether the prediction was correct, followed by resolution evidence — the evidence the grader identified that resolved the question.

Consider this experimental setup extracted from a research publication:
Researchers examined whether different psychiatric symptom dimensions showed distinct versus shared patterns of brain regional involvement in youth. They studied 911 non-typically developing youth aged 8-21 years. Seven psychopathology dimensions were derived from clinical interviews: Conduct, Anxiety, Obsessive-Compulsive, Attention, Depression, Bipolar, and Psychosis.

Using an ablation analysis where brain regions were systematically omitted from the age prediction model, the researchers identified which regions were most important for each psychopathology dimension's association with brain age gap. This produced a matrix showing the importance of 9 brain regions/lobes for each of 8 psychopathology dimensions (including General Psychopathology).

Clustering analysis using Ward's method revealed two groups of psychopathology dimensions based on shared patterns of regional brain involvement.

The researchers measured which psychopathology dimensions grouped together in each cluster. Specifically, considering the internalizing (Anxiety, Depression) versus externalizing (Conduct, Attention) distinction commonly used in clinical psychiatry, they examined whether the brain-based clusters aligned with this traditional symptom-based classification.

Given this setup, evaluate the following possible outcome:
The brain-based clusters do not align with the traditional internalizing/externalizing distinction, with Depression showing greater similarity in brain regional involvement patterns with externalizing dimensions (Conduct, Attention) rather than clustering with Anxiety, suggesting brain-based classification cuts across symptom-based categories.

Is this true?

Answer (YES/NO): NO